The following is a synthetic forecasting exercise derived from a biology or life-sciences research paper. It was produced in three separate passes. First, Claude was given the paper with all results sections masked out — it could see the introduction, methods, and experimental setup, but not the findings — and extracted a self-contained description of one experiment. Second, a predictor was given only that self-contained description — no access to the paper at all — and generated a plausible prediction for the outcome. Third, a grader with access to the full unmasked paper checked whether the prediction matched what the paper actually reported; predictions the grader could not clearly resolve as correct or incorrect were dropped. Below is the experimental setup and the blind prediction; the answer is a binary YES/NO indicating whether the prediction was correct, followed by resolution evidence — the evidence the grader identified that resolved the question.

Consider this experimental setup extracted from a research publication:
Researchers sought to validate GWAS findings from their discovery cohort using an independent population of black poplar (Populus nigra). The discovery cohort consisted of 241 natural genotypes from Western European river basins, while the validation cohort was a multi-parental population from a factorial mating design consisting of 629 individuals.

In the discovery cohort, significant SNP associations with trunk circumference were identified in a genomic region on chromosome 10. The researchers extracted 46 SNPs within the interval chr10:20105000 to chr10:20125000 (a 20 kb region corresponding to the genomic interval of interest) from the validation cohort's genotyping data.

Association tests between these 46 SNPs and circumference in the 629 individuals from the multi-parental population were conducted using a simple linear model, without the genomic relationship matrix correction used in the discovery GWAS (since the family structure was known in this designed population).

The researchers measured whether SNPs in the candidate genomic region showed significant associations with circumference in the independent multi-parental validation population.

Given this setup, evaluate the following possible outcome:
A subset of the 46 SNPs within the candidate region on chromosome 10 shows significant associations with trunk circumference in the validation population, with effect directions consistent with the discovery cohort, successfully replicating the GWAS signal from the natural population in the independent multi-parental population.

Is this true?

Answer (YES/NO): YES